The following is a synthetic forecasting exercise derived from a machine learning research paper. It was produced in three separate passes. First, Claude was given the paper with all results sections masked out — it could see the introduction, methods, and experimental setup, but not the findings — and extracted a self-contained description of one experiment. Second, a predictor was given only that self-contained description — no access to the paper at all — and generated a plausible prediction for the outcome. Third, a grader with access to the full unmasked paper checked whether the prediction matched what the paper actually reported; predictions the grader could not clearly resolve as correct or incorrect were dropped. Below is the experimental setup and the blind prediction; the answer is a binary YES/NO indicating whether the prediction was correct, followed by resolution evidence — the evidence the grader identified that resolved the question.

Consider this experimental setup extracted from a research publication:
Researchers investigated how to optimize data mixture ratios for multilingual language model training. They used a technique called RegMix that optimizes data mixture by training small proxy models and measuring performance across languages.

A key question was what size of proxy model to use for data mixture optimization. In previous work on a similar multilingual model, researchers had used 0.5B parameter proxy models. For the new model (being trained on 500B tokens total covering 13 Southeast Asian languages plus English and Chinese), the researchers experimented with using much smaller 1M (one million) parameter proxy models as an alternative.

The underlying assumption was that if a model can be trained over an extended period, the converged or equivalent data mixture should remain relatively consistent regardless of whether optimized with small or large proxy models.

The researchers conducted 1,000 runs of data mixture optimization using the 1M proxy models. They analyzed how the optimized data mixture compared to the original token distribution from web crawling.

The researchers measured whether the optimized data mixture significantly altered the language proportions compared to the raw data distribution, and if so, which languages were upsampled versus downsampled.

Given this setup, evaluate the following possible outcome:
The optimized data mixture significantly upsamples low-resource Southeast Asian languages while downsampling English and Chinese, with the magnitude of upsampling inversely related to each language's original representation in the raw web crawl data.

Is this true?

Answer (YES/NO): NO